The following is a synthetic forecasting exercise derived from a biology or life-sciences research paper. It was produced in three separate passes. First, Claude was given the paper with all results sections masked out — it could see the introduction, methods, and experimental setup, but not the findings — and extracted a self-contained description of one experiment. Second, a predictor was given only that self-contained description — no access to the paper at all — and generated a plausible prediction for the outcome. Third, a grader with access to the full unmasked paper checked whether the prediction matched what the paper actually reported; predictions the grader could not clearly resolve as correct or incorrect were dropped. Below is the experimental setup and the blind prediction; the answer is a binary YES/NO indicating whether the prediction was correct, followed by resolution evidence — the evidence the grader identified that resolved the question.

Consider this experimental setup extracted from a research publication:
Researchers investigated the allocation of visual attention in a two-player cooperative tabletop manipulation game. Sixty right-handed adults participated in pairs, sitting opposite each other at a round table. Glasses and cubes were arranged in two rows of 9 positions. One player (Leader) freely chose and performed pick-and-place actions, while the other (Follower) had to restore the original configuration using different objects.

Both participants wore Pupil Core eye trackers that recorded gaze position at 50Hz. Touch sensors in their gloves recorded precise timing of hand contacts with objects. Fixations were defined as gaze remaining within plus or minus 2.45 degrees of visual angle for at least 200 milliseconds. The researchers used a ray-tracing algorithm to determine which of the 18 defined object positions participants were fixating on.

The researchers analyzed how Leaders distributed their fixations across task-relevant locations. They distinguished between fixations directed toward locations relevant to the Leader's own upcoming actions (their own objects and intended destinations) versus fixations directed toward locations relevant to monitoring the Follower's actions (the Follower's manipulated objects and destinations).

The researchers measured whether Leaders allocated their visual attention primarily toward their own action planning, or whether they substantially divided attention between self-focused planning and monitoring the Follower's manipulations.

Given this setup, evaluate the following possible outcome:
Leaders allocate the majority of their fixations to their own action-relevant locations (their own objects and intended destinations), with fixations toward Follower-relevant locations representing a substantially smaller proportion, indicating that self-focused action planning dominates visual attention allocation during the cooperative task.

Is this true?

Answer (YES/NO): YES